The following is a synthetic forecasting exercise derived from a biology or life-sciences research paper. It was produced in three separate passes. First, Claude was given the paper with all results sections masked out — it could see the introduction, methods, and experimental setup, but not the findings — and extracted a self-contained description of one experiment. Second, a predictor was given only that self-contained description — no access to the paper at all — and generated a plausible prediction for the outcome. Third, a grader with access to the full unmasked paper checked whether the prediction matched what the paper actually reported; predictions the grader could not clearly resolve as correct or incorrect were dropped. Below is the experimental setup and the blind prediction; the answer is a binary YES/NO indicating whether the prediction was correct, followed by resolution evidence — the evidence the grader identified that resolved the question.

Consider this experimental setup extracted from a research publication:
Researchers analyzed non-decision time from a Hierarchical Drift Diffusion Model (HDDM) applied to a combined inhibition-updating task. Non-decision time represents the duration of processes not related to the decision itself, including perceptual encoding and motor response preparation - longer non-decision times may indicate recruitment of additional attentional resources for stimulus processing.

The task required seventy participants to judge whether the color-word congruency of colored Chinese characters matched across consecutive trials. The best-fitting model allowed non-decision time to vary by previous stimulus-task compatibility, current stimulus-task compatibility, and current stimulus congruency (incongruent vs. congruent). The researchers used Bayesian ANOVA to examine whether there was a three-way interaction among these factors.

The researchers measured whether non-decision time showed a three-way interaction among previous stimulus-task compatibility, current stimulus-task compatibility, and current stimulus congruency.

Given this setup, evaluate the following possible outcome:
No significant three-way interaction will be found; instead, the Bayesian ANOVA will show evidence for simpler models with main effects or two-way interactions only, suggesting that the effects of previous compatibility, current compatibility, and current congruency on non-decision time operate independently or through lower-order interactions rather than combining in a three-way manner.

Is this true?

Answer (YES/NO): NO